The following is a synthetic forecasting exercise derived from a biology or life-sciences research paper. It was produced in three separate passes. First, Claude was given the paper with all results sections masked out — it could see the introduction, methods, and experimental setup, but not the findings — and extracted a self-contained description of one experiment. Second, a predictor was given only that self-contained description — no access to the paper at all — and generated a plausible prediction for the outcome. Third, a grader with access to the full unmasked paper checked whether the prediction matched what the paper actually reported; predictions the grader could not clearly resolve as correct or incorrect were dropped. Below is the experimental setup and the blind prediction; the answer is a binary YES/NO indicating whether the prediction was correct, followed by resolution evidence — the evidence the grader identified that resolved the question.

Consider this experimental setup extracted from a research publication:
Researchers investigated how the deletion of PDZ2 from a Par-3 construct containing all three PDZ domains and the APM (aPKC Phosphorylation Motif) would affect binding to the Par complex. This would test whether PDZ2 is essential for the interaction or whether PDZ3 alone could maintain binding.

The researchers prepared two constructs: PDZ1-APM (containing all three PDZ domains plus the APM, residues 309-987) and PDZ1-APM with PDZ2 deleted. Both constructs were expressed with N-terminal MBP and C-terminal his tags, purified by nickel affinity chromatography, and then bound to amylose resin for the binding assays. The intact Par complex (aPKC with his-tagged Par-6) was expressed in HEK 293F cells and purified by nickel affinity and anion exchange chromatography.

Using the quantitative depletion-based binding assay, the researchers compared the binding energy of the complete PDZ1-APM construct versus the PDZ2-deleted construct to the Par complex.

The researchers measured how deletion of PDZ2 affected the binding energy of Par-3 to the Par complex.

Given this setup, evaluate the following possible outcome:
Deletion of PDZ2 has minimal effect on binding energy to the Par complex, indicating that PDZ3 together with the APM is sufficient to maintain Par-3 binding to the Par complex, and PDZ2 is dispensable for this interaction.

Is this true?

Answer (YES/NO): NO